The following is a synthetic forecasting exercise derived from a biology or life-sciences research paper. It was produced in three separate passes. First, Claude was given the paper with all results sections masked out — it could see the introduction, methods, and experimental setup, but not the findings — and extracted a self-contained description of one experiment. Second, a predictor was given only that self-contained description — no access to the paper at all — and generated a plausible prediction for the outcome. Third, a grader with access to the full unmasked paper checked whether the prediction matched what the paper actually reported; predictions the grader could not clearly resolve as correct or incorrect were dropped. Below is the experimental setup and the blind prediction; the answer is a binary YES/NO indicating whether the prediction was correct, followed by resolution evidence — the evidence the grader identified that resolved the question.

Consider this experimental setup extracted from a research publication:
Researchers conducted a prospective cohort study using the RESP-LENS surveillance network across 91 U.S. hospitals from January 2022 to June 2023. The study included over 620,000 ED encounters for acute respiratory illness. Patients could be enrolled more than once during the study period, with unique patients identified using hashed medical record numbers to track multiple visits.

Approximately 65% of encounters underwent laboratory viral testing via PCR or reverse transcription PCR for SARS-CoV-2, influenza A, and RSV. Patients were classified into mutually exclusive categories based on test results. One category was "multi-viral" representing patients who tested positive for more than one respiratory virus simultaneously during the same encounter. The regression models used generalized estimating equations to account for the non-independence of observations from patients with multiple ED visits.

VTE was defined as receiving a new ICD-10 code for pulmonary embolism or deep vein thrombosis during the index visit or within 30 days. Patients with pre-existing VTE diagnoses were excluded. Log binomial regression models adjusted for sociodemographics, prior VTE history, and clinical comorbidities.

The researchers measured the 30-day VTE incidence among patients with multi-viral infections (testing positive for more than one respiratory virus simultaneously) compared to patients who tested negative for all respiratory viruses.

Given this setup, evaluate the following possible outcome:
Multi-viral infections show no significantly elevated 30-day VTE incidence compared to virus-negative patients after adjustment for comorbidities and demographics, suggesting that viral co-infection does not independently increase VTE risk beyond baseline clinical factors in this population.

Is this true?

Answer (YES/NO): NO